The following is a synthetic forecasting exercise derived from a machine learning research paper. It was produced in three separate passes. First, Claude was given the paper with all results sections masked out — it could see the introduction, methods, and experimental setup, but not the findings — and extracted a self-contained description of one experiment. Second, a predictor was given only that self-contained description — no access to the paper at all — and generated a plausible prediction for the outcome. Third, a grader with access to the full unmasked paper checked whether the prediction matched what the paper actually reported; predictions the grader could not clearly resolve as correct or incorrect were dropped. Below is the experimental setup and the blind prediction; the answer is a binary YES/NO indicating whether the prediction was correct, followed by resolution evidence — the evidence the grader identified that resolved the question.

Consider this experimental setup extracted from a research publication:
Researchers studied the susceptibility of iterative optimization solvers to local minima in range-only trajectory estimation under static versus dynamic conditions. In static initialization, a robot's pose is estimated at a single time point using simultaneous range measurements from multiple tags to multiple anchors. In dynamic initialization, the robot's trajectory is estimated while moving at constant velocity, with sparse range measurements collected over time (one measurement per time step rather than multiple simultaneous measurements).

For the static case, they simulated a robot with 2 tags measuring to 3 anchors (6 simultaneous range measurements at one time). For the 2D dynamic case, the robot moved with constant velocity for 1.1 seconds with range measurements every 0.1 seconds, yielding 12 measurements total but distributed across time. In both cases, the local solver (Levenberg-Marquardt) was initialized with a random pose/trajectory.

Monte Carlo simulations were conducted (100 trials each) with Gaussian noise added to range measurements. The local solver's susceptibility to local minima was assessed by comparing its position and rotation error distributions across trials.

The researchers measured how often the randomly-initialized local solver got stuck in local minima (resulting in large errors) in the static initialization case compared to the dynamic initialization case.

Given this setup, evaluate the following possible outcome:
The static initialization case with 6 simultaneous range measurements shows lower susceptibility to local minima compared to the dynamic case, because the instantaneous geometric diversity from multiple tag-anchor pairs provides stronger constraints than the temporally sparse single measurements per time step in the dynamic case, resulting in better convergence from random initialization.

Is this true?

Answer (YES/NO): YES